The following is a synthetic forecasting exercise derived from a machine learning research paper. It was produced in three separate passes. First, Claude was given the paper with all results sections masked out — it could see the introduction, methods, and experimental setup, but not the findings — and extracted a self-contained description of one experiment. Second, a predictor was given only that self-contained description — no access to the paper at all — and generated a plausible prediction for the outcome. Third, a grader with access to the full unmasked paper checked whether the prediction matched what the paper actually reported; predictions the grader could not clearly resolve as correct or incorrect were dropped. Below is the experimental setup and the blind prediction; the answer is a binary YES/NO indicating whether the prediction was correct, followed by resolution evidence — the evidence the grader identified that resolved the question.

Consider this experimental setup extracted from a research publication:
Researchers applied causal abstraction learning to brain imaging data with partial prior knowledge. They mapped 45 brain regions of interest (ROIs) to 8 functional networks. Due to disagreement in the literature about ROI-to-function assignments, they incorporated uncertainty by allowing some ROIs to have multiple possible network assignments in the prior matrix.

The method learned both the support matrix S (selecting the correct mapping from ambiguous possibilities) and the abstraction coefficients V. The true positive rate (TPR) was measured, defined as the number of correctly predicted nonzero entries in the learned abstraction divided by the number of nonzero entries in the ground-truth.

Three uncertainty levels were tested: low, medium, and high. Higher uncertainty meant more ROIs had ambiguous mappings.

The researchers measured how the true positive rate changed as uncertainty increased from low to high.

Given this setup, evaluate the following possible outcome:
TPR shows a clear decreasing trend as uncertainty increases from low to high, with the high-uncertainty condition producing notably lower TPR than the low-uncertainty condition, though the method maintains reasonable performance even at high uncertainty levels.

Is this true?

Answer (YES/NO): YES